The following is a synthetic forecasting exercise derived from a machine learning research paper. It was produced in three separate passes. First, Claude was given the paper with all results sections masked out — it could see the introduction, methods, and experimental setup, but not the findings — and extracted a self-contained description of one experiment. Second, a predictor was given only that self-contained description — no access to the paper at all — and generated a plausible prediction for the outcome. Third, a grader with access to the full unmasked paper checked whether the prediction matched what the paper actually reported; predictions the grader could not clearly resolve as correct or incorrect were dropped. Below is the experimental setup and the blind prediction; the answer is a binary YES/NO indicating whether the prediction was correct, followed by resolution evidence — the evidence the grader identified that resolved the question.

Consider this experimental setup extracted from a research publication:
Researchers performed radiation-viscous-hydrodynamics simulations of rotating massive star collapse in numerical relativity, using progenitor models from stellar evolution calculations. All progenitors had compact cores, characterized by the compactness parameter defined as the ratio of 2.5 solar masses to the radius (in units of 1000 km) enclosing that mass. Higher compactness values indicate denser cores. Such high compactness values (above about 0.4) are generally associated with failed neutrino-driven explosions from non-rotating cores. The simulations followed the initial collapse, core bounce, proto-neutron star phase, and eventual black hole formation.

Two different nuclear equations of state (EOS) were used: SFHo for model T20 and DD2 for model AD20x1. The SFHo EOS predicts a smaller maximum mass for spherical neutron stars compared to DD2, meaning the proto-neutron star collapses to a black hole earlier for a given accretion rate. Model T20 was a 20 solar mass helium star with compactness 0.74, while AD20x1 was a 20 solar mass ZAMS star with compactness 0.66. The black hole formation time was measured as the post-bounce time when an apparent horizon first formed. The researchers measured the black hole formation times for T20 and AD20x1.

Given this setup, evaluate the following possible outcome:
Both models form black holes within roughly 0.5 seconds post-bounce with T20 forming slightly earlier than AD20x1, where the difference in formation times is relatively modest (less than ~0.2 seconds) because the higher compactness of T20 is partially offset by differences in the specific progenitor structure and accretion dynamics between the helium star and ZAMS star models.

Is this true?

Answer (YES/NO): NO